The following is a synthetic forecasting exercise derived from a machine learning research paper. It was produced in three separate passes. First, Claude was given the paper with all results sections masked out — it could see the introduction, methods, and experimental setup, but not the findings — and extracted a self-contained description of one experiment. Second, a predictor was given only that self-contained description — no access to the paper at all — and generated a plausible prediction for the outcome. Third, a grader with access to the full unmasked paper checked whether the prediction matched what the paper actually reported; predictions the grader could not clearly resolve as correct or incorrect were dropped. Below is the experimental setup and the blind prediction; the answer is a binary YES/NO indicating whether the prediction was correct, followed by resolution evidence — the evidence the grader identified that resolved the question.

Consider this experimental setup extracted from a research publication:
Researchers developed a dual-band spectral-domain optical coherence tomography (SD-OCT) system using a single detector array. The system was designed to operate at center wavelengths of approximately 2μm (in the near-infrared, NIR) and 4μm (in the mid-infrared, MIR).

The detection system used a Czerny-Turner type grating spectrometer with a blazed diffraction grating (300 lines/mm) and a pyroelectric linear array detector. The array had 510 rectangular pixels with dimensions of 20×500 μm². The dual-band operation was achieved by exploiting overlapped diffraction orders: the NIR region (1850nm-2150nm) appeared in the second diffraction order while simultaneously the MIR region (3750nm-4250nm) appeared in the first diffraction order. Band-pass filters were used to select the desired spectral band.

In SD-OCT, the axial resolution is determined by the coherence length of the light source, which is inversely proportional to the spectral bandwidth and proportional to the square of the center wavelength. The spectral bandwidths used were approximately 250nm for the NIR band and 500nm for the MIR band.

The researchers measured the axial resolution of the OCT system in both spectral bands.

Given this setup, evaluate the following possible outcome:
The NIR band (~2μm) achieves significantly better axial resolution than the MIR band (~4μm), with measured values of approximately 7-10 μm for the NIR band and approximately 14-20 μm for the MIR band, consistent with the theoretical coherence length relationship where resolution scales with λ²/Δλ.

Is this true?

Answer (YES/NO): NO